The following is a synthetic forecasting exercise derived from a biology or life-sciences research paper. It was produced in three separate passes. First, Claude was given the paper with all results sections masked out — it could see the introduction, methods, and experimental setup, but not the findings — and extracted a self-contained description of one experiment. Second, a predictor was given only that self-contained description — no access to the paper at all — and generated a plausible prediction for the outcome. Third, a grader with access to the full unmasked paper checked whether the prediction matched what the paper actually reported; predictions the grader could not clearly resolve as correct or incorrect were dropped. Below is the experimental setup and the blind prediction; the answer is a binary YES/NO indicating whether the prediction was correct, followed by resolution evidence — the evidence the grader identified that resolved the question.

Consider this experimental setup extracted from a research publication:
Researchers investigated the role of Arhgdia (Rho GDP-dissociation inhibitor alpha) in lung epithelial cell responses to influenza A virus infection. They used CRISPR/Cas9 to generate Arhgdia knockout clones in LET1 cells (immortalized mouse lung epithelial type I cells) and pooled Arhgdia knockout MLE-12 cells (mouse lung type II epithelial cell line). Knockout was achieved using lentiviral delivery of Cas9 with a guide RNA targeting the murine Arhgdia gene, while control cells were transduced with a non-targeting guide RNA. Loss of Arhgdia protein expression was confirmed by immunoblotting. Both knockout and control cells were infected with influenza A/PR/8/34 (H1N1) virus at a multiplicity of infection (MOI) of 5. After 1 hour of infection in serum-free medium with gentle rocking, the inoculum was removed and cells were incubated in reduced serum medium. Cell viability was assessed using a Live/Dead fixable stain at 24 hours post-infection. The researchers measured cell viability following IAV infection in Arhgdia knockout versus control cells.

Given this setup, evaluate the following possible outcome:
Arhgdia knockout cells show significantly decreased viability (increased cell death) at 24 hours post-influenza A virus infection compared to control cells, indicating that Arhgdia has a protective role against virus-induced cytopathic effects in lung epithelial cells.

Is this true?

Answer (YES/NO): NO